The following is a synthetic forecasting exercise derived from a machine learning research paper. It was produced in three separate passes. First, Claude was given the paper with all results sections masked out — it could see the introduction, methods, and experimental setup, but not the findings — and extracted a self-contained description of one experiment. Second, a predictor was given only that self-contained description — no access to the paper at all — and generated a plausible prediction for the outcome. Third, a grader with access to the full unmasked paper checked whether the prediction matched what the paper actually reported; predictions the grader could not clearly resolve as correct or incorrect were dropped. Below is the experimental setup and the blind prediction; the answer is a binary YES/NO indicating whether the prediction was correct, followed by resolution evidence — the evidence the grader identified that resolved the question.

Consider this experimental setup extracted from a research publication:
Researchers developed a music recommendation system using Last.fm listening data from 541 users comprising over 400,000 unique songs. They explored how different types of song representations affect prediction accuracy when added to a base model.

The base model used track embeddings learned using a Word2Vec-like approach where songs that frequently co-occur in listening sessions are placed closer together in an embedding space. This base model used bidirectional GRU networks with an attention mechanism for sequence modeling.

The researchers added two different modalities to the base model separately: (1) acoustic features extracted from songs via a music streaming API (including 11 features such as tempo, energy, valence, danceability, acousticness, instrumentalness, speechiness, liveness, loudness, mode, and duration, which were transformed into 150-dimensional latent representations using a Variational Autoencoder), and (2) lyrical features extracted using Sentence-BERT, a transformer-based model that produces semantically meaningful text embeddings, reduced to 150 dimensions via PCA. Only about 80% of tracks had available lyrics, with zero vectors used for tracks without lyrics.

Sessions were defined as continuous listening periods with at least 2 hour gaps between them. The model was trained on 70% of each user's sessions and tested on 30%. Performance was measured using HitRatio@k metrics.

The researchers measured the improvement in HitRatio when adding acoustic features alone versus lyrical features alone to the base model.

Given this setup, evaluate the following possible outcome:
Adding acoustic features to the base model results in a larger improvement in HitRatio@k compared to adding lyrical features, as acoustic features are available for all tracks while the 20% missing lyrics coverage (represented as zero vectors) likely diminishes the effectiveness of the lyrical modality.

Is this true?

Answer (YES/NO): NO